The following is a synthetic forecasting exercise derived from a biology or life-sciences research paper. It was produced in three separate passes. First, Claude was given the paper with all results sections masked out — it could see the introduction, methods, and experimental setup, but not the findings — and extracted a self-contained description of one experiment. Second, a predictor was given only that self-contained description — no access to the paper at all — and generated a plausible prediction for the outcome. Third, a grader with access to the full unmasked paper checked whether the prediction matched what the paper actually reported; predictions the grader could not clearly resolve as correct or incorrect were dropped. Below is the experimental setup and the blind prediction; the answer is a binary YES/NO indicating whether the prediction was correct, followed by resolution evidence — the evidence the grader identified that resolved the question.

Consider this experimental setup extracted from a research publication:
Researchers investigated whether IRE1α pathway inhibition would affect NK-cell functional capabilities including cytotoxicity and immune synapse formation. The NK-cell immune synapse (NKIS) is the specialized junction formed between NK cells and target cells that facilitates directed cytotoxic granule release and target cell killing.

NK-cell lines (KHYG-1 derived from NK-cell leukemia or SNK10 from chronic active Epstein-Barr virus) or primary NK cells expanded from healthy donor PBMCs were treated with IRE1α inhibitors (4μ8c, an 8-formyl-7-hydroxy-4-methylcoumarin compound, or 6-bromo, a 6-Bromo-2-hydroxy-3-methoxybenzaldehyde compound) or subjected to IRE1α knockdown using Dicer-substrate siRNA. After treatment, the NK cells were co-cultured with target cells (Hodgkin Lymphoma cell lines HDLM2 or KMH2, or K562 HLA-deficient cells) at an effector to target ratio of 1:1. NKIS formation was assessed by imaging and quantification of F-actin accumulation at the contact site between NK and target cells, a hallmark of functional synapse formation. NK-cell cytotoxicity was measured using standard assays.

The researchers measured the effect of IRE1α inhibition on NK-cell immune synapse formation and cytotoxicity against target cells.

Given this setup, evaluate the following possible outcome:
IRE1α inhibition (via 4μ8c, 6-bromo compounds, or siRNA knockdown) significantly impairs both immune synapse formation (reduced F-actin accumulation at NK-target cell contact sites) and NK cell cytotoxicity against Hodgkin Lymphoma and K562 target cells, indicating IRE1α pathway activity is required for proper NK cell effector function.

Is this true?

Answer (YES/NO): YES